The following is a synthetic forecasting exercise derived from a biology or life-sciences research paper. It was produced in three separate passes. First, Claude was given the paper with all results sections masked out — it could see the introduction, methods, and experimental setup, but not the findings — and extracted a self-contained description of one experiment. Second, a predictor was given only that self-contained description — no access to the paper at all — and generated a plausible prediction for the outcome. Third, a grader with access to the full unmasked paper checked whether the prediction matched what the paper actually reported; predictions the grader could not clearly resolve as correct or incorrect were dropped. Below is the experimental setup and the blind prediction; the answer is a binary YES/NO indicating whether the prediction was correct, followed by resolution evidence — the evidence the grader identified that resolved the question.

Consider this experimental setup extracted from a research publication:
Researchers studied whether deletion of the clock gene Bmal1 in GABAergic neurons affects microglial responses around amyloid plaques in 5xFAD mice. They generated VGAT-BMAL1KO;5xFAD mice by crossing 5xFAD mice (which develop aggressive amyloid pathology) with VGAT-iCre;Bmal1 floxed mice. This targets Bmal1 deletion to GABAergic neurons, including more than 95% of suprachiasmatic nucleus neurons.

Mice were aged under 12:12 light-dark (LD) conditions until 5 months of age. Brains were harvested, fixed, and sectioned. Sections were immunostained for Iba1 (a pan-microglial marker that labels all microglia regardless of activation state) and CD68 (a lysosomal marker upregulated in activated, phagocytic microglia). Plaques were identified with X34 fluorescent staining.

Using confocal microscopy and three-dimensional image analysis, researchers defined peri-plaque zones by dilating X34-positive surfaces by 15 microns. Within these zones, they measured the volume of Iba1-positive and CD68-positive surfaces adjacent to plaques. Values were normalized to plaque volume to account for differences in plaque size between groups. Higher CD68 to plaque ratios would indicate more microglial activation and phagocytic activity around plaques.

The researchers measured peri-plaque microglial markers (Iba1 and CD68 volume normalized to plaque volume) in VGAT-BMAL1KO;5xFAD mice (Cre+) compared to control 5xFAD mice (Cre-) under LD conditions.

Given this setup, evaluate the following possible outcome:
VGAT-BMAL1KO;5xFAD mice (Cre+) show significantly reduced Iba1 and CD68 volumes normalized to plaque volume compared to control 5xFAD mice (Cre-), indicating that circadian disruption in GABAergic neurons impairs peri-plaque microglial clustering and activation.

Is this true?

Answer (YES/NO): NO